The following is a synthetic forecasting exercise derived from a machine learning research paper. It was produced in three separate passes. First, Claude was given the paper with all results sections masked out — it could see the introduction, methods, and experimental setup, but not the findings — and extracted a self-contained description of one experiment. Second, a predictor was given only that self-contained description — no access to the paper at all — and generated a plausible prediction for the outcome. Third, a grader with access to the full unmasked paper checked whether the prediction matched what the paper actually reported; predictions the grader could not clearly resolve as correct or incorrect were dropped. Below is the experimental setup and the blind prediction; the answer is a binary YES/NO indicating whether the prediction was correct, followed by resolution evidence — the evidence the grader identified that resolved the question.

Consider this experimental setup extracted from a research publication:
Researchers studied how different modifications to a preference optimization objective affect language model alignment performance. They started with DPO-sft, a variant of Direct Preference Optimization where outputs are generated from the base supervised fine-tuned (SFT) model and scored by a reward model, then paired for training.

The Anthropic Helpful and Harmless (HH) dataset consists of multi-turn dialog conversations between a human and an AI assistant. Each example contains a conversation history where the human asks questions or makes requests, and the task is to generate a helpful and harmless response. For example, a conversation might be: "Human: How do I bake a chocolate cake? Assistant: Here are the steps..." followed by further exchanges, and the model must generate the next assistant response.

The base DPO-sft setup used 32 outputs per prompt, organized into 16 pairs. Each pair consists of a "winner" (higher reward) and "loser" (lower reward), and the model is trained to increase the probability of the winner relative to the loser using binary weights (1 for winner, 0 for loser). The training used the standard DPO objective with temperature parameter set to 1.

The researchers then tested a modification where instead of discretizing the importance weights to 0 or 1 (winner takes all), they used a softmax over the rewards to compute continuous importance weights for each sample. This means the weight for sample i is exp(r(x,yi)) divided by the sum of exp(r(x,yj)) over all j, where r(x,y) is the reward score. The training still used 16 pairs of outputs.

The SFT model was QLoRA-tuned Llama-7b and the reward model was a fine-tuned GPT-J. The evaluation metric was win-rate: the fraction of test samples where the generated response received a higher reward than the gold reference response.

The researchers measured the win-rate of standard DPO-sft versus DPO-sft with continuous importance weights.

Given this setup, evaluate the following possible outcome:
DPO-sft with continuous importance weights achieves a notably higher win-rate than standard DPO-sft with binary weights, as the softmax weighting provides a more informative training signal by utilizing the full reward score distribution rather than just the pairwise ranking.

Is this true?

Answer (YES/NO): NO